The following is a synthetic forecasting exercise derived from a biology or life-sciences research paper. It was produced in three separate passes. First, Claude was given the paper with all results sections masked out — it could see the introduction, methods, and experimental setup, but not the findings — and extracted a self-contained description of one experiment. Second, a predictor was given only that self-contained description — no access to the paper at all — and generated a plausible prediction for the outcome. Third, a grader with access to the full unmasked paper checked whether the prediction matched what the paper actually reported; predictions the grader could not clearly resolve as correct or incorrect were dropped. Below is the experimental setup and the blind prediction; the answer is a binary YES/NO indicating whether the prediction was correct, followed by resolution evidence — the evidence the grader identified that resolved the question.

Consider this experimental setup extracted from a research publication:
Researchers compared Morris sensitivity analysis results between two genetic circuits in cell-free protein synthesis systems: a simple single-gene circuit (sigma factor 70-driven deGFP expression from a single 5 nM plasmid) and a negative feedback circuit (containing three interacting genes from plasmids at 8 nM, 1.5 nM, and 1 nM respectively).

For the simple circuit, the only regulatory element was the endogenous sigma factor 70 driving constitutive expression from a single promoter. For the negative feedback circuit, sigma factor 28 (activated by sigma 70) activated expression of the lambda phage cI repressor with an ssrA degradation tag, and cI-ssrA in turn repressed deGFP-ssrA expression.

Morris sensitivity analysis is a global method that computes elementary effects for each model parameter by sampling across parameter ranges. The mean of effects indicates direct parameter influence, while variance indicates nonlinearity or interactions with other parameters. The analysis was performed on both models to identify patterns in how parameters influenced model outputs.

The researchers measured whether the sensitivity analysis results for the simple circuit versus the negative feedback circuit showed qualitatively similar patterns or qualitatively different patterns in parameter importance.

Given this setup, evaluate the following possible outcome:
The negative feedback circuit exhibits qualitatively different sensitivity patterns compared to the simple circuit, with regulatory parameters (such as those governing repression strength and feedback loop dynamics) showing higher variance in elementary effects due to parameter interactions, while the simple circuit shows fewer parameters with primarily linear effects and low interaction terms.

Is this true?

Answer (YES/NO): NO